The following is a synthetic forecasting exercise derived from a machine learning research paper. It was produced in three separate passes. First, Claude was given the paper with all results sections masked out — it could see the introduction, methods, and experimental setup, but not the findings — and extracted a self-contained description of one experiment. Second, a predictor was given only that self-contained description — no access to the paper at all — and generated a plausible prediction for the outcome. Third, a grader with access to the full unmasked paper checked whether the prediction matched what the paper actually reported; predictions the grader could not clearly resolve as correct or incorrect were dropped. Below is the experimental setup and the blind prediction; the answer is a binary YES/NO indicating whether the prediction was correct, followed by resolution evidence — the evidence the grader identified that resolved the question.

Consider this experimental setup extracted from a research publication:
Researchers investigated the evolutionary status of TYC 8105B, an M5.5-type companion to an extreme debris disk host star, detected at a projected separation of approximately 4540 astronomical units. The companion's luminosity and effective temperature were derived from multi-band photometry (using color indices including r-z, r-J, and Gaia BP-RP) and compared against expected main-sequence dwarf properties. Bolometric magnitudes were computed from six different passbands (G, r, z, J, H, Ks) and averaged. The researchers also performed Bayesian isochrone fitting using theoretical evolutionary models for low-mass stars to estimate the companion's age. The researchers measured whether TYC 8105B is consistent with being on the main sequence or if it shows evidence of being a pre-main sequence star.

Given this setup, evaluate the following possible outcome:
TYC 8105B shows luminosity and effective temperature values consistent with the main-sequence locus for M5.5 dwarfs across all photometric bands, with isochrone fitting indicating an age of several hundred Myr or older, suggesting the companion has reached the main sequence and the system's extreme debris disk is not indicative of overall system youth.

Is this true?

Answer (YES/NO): NO